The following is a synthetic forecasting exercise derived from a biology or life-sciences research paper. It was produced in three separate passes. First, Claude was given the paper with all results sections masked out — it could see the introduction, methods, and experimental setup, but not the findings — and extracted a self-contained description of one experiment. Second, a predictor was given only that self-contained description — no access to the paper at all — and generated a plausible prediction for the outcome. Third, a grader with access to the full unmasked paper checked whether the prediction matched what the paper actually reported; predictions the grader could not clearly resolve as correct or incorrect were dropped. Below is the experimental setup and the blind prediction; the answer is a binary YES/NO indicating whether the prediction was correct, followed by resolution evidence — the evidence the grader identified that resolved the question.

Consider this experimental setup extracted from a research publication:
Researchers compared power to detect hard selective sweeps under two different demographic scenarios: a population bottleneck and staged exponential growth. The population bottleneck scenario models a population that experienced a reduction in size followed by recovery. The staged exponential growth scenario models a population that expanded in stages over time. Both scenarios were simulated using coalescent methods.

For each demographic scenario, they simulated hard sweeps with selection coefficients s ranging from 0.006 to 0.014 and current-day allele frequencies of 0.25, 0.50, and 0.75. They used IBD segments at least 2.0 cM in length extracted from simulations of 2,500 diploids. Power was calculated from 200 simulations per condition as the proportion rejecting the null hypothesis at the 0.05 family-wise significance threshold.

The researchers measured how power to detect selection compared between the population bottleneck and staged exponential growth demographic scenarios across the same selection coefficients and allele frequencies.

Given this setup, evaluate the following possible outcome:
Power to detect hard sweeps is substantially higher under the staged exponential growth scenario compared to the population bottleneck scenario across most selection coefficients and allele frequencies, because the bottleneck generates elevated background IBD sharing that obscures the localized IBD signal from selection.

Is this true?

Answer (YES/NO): YES